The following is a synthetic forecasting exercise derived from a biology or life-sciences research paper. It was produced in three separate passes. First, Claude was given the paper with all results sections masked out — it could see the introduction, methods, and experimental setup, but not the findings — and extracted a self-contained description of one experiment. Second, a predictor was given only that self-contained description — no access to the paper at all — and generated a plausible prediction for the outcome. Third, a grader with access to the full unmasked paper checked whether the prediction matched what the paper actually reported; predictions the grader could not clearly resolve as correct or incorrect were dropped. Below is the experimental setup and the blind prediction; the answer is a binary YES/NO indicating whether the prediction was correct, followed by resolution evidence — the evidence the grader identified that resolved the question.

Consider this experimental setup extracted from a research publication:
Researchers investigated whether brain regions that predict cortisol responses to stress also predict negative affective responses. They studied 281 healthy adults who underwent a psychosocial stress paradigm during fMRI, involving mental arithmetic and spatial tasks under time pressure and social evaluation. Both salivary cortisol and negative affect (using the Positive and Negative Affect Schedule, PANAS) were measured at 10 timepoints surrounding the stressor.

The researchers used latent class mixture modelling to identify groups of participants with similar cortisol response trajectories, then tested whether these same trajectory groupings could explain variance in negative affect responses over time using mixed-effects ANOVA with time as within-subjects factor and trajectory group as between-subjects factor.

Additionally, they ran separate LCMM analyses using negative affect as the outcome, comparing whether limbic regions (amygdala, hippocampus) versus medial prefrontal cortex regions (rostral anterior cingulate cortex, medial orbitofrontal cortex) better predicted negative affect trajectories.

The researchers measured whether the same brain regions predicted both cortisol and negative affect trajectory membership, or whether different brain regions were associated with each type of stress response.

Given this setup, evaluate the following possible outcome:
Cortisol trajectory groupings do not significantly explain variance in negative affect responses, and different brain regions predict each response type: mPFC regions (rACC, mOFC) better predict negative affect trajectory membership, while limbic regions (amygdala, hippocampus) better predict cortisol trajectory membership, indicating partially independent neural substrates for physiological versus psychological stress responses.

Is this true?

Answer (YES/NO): NO